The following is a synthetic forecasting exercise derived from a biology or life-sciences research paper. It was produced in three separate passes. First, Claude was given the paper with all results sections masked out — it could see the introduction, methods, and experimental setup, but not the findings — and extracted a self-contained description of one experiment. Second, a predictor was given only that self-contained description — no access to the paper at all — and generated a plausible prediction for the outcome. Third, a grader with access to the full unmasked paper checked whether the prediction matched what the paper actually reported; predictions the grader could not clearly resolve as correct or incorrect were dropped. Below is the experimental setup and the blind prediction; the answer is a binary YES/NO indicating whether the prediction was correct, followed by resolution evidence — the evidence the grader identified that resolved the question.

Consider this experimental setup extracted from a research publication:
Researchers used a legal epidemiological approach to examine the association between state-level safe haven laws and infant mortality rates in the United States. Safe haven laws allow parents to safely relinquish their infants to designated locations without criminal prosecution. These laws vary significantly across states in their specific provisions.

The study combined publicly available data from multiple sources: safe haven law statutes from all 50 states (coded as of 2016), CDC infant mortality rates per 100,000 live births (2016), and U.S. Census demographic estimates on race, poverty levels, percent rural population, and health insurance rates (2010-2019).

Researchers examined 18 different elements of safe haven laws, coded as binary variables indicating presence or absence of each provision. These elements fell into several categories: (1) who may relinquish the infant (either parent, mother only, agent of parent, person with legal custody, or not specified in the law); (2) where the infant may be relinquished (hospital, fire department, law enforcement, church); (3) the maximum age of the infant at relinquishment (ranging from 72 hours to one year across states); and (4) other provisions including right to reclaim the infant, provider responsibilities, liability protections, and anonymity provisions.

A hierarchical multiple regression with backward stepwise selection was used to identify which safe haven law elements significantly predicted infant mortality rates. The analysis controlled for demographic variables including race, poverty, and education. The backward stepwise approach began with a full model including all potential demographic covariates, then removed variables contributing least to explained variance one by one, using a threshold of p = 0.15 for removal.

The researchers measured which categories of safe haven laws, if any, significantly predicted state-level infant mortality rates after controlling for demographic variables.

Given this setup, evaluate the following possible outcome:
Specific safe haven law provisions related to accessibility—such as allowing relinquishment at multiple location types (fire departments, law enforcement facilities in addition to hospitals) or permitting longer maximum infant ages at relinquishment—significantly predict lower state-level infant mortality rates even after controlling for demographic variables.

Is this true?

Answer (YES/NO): NO